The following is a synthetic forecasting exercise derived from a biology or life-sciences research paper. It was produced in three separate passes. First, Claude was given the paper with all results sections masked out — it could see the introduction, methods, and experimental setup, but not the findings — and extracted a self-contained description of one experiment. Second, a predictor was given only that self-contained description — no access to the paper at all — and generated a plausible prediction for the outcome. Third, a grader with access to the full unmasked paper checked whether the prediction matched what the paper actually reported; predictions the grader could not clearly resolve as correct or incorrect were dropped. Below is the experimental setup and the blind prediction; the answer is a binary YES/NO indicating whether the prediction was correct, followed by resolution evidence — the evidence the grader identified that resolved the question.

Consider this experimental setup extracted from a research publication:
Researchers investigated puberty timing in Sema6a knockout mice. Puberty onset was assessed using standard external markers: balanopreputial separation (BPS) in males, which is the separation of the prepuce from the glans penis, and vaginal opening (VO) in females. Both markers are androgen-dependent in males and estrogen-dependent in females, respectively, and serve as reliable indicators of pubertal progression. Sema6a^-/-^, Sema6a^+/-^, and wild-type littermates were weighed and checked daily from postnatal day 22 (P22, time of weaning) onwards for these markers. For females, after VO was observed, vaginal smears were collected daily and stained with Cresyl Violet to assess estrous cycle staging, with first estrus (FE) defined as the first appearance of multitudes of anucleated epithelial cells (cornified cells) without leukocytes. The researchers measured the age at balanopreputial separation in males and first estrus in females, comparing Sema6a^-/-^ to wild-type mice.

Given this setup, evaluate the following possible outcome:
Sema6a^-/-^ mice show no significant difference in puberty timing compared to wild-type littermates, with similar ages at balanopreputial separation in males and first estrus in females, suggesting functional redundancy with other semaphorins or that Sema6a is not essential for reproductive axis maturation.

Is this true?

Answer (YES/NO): NO